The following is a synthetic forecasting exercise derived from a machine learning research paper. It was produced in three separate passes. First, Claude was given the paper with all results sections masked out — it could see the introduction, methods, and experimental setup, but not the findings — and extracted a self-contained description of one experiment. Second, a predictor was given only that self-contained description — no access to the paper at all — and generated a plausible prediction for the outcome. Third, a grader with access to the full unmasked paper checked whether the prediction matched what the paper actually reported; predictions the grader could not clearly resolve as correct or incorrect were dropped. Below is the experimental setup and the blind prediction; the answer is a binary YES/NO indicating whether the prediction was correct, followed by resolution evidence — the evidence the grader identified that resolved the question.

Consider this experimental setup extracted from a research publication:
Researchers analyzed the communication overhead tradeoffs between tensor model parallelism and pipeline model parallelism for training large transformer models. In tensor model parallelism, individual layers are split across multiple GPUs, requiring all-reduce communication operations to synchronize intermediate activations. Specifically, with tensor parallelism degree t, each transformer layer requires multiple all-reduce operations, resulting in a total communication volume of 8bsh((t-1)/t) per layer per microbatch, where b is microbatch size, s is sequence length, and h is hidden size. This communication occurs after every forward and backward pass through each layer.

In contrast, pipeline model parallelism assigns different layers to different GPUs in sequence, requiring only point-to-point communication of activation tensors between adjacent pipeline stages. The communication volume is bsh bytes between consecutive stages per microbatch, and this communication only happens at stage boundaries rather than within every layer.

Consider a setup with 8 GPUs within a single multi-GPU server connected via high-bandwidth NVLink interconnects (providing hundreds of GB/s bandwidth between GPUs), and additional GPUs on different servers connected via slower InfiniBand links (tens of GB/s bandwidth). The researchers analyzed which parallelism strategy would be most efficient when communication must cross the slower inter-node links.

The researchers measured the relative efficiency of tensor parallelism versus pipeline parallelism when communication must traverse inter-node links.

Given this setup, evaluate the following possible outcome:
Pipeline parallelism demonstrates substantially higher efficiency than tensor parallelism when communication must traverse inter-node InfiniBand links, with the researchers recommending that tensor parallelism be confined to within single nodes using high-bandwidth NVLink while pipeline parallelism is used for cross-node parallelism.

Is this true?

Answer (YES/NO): YES